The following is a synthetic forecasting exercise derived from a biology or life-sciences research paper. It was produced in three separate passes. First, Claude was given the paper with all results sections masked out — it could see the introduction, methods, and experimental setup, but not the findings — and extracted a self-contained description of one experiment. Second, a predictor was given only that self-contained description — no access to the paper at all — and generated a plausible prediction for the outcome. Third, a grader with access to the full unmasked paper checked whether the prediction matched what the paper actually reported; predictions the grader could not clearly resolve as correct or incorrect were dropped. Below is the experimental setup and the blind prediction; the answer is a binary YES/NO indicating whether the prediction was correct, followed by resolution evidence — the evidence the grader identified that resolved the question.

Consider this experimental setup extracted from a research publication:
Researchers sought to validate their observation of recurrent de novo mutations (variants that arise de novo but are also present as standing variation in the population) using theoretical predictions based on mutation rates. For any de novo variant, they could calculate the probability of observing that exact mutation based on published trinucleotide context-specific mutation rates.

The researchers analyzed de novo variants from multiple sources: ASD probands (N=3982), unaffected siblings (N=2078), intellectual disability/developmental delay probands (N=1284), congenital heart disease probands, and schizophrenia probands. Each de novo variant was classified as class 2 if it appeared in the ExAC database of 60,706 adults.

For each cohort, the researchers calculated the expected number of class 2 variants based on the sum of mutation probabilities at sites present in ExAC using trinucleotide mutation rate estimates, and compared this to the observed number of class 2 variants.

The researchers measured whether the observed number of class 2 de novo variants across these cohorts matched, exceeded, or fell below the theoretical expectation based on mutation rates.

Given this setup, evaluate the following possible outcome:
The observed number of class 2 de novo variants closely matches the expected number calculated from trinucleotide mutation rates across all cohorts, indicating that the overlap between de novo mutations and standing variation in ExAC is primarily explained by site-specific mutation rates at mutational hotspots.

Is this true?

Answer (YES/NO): YES